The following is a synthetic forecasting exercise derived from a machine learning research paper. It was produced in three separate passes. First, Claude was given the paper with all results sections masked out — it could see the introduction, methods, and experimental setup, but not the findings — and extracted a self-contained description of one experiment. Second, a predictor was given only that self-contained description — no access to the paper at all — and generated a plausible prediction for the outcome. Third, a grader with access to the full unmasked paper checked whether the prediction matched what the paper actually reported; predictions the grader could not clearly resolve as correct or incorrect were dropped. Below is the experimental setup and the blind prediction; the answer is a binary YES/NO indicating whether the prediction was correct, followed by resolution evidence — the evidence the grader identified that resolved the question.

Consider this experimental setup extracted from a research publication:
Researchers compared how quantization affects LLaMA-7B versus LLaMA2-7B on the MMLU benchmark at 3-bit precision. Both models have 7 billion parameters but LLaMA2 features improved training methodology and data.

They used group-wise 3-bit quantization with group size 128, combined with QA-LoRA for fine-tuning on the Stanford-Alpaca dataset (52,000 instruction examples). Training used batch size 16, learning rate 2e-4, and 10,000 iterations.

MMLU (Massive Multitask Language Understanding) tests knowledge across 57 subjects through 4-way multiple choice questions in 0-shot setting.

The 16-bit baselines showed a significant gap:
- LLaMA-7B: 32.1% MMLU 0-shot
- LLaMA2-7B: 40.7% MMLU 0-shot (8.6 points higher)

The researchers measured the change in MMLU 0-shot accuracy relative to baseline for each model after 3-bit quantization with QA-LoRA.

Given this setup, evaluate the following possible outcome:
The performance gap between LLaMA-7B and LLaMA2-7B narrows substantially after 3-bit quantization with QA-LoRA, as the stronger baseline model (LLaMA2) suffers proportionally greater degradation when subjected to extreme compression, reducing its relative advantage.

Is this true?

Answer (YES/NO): YES